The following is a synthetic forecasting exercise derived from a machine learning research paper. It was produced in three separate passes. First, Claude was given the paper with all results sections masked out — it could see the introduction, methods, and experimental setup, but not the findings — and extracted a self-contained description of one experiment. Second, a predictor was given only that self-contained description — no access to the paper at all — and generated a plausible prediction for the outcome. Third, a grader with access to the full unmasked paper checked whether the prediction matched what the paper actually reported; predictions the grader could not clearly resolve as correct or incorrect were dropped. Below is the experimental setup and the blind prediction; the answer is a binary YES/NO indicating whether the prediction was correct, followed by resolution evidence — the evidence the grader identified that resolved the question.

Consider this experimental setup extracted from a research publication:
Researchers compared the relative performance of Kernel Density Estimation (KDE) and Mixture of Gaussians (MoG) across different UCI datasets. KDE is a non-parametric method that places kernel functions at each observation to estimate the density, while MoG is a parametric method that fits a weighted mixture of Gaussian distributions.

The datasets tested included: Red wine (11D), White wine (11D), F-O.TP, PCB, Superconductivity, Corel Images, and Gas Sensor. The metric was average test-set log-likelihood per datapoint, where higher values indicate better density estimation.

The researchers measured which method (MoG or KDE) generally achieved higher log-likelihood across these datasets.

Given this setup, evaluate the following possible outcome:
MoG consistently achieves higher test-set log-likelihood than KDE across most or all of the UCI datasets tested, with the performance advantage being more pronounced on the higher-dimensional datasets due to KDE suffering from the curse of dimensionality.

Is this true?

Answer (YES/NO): YES